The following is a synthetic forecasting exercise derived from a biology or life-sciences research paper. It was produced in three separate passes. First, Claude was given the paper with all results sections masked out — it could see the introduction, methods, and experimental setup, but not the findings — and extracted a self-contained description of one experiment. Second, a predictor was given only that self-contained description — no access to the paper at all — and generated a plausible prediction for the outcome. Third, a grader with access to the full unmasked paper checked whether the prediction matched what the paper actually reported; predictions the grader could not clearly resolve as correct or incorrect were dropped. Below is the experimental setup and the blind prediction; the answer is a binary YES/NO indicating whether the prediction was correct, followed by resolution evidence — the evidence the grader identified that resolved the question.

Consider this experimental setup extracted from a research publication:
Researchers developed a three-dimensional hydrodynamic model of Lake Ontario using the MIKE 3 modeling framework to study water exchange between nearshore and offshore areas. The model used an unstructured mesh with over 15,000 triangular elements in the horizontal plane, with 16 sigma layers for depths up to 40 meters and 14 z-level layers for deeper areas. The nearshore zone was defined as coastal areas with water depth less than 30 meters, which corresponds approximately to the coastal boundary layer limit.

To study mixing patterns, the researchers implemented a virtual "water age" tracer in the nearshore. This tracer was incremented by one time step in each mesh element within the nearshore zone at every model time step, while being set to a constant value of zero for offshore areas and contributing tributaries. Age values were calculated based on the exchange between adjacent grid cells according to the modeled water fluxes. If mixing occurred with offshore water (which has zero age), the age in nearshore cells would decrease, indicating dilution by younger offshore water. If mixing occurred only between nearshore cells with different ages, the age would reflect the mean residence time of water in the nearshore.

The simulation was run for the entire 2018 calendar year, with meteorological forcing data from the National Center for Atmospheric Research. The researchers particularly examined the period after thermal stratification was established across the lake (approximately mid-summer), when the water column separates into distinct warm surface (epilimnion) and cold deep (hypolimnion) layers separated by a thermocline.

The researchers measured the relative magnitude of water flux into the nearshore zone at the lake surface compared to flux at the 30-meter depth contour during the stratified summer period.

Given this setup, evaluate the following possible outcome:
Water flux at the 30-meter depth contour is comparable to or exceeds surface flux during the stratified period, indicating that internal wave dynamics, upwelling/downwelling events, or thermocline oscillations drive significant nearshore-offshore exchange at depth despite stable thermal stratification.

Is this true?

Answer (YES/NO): NO